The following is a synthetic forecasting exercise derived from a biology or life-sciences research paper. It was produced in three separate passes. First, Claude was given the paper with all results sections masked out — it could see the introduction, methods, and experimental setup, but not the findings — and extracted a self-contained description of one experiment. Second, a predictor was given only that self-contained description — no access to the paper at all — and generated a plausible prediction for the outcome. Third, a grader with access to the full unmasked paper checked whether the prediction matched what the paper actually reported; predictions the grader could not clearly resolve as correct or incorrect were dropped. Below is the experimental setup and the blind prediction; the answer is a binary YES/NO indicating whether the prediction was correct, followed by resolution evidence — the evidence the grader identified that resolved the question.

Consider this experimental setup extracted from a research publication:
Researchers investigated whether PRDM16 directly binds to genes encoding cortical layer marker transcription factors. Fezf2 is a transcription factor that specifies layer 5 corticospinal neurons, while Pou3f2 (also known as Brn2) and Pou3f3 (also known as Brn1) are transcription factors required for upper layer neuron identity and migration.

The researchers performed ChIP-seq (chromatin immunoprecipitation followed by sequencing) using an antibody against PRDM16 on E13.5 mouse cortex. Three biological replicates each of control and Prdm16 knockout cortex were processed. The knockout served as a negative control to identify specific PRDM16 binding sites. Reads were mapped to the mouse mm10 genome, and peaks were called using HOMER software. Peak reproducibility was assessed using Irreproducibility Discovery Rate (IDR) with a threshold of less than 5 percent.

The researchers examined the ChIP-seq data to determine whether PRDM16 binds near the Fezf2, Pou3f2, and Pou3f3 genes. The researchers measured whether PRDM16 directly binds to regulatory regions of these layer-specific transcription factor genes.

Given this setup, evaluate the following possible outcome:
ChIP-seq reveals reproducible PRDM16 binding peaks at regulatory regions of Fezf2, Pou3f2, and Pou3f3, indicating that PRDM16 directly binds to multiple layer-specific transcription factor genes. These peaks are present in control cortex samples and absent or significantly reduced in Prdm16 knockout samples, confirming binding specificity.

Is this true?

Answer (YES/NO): NO